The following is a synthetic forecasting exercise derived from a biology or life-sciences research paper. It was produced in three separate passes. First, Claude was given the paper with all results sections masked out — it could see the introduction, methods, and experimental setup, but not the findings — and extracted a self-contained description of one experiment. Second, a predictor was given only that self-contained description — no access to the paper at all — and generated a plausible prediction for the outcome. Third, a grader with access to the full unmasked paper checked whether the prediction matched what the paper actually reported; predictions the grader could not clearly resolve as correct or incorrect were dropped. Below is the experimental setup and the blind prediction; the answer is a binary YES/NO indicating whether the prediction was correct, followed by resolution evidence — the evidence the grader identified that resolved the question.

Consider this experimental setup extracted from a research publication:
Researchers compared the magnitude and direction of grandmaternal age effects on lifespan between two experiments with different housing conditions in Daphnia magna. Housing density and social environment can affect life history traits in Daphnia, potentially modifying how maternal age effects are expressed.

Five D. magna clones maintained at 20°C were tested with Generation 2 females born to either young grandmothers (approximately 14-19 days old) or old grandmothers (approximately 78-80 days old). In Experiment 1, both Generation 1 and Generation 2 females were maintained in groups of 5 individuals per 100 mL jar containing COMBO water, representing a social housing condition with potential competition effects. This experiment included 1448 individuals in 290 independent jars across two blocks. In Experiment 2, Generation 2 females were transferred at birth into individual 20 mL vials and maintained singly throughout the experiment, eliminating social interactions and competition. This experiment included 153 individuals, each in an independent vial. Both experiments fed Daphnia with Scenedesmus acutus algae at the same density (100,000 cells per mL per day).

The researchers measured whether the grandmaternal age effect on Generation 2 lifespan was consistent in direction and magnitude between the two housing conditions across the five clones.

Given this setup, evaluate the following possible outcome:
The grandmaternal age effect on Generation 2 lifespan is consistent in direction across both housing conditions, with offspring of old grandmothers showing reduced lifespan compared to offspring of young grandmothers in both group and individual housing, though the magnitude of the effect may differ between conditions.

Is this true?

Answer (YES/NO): NO